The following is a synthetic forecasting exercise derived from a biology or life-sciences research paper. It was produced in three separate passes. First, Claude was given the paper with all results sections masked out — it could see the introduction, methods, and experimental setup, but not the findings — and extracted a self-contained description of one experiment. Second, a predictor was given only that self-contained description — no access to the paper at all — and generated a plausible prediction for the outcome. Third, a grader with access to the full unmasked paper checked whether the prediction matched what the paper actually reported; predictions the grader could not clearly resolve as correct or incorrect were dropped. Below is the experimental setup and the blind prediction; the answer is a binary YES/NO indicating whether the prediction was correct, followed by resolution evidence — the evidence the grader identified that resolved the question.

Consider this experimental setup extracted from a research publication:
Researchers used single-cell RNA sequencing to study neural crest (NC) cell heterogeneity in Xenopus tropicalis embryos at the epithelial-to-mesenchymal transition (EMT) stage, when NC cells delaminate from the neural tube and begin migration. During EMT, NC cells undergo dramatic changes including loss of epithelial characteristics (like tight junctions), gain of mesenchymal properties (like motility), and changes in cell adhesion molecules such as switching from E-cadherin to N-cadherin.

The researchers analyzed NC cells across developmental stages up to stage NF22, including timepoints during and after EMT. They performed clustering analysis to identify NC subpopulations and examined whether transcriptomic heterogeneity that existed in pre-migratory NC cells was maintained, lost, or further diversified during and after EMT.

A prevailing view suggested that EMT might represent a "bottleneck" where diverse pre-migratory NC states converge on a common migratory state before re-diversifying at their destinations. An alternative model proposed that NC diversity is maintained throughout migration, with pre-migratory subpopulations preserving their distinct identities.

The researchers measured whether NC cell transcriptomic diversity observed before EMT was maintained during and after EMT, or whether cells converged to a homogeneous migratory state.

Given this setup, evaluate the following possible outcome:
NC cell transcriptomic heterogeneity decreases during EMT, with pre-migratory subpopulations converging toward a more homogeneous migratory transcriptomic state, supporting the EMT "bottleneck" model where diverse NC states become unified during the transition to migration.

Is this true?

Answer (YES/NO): NO